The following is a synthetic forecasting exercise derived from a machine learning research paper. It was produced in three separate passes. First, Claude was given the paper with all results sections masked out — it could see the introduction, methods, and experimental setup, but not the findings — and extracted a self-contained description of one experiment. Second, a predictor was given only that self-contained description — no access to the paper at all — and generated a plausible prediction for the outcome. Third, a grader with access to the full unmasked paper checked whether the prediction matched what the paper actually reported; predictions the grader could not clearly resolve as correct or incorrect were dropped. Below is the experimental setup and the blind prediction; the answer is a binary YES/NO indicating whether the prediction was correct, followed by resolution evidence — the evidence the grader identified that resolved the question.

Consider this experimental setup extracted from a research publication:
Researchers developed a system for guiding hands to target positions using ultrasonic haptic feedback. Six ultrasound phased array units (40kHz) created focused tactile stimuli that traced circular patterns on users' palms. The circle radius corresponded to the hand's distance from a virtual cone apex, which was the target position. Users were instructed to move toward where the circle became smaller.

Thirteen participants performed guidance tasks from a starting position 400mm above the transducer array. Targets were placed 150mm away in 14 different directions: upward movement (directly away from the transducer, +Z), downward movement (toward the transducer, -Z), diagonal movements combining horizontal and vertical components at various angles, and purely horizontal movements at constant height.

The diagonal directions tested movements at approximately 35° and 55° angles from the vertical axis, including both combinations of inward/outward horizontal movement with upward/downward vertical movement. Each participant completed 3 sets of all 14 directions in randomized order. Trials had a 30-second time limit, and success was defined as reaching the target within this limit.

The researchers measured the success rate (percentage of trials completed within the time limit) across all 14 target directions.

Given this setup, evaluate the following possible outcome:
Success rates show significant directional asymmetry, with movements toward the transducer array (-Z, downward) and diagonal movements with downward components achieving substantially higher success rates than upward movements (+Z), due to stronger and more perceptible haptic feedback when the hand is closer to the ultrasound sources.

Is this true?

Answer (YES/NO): NO